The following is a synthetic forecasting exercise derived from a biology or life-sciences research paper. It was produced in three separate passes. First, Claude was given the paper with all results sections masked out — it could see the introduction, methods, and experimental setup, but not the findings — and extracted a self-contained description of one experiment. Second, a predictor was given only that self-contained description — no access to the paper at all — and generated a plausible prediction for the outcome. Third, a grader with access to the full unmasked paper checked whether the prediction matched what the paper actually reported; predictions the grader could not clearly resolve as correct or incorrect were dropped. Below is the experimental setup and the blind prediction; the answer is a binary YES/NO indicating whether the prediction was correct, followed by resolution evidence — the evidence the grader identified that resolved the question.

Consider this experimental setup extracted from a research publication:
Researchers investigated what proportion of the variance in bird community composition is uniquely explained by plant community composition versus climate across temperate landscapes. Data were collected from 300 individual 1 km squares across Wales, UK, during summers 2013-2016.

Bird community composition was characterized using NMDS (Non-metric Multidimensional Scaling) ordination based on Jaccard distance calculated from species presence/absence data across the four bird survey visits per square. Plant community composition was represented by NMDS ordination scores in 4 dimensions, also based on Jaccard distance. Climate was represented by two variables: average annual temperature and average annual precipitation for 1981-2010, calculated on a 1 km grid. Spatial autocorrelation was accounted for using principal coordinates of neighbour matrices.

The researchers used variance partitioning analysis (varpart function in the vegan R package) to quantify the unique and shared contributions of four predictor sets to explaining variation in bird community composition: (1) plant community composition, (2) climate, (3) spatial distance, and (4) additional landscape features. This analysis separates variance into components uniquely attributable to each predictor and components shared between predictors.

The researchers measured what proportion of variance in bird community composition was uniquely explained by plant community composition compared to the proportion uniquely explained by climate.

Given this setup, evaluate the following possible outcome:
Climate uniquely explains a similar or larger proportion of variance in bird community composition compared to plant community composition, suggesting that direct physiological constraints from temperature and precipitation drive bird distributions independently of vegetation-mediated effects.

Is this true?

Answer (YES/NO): NO